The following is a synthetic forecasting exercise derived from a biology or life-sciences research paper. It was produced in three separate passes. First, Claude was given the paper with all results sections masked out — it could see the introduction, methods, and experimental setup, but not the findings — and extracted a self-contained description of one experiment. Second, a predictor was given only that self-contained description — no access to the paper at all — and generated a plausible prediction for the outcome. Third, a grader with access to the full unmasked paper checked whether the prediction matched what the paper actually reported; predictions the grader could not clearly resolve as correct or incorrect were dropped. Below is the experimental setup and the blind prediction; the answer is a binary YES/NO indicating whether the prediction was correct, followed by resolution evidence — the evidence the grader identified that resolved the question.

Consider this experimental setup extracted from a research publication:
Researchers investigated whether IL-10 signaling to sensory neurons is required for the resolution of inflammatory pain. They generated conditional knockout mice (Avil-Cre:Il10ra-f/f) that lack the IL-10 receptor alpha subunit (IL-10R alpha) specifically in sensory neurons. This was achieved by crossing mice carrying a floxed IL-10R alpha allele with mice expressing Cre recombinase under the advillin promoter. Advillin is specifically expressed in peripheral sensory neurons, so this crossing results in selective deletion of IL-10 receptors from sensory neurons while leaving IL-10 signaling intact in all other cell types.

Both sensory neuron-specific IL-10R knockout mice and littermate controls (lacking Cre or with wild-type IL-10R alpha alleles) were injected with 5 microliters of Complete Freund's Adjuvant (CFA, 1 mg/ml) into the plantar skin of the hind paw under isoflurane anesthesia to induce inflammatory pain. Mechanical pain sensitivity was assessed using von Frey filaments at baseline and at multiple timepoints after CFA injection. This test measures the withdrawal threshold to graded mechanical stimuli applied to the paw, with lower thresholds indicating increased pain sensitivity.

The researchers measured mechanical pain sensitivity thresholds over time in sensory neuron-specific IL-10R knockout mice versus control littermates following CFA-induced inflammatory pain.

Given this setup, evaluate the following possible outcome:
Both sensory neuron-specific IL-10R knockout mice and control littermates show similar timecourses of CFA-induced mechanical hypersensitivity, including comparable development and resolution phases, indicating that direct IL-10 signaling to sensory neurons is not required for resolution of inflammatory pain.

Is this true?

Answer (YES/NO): NO